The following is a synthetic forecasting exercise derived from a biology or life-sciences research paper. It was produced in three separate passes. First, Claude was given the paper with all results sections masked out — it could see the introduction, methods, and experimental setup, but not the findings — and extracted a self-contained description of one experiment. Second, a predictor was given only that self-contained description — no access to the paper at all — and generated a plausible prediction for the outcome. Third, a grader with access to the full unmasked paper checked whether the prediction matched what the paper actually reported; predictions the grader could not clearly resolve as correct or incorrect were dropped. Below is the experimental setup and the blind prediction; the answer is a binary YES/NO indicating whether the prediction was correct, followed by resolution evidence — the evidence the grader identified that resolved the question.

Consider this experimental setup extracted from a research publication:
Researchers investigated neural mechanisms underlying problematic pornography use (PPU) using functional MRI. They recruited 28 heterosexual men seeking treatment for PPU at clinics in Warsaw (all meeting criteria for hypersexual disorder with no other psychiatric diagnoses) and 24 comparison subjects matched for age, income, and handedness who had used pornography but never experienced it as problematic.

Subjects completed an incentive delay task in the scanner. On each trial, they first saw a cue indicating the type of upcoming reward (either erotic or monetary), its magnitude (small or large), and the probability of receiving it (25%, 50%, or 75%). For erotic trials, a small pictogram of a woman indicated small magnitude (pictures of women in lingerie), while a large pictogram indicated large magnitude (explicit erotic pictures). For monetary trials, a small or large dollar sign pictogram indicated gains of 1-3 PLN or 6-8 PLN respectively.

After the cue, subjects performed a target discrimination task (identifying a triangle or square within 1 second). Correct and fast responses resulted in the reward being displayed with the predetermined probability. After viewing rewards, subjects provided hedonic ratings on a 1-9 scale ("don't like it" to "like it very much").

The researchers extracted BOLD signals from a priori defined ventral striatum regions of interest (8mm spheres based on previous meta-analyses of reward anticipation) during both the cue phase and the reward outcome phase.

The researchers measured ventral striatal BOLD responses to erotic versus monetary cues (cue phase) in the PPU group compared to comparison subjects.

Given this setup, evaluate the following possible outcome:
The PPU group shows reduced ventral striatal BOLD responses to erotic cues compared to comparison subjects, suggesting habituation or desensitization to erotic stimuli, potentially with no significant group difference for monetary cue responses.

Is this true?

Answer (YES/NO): NO